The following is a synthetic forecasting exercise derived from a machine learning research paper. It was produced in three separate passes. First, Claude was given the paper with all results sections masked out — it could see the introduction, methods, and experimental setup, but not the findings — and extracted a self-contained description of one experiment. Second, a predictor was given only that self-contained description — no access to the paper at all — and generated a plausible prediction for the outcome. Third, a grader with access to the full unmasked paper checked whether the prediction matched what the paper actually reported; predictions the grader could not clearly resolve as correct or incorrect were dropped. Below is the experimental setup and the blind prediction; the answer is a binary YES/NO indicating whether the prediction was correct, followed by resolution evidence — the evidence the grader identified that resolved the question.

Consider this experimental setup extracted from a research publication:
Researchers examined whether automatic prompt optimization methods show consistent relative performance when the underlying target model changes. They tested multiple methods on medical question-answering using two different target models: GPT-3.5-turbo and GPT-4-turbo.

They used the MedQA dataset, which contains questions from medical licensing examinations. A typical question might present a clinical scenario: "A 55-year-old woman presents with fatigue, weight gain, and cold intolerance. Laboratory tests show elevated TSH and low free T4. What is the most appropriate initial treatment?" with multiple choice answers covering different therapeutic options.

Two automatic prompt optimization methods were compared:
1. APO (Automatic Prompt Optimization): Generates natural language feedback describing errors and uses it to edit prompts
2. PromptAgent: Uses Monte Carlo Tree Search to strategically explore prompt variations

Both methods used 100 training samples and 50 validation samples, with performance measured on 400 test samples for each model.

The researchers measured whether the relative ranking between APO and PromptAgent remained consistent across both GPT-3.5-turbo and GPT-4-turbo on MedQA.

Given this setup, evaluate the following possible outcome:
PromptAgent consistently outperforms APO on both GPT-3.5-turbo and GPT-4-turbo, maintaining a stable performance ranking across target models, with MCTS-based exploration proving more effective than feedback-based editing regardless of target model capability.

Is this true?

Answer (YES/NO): NO